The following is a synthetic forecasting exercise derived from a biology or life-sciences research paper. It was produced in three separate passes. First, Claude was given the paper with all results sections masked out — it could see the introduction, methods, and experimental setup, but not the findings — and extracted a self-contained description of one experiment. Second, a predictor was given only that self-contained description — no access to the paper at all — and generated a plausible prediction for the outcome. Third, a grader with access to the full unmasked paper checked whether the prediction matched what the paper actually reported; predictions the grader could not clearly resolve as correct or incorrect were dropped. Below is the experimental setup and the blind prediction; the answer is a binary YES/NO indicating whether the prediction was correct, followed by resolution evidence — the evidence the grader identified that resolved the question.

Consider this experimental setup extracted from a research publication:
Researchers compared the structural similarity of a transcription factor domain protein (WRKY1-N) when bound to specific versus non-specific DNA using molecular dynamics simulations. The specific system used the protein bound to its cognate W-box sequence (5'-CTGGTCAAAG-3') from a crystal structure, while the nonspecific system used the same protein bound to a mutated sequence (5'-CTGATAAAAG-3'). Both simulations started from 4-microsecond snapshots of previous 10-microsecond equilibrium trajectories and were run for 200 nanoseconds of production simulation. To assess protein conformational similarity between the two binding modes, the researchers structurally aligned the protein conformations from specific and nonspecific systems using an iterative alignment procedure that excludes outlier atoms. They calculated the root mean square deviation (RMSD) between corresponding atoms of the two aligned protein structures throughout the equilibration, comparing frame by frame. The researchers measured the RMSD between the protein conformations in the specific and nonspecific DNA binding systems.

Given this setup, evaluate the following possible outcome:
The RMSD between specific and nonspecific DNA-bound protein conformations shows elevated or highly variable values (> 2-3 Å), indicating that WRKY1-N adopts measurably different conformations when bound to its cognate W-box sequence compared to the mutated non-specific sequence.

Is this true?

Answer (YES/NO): NO